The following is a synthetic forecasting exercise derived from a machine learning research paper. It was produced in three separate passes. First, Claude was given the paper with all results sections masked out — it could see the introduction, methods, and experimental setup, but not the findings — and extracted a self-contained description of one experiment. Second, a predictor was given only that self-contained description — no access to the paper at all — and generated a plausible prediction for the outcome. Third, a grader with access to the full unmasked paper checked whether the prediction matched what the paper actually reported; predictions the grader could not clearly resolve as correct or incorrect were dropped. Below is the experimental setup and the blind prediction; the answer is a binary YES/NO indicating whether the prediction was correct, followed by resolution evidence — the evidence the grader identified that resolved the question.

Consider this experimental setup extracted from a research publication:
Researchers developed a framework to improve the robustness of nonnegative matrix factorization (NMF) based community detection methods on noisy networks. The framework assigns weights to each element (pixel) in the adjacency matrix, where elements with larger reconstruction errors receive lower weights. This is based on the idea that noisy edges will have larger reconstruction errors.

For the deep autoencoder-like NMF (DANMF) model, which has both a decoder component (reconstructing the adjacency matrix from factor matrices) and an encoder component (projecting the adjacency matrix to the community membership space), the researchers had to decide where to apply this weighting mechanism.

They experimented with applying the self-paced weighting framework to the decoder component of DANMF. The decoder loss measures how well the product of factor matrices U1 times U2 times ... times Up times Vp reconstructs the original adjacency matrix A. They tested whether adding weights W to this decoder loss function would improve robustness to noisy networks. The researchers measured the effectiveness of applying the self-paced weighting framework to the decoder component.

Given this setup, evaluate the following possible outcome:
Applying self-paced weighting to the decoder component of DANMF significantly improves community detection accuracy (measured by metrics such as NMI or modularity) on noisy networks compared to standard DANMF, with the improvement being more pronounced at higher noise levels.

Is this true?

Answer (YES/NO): NO